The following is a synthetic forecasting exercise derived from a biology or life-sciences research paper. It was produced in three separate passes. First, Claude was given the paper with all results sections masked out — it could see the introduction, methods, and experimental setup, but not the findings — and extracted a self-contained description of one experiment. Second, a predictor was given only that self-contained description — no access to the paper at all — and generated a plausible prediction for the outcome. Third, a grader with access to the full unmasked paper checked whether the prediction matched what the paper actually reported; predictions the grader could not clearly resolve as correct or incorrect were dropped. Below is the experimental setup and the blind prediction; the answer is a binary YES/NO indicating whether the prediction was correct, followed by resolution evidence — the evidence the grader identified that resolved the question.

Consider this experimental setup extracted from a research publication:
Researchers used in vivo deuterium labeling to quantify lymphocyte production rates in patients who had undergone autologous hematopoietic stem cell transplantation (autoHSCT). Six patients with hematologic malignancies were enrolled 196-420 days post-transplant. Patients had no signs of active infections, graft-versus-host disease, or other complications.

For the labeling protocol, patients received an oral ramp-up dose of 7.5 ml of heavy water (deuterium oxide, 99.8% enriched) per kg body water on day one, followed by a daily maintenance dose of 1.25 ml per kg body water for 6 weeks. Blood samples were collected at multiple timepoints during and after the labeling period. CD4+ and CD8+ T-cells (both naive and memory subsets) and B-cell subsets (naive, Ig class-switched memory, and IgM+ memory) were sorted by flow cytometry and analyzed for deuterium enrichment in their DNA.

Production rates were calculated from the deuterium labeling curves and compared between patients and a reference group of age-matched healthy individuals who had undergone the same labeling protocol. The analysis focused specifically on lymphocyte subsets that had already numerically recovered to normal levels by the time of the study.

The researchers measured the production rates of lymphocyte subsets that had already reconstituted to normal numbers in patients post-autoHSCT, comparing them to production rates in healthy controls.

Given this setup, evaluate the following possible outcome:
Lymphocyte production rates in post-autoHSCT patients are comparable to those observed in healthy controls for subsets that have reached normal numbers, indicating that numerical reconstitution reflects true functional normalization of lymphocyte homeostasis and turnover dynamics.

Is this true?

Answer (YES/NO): NO